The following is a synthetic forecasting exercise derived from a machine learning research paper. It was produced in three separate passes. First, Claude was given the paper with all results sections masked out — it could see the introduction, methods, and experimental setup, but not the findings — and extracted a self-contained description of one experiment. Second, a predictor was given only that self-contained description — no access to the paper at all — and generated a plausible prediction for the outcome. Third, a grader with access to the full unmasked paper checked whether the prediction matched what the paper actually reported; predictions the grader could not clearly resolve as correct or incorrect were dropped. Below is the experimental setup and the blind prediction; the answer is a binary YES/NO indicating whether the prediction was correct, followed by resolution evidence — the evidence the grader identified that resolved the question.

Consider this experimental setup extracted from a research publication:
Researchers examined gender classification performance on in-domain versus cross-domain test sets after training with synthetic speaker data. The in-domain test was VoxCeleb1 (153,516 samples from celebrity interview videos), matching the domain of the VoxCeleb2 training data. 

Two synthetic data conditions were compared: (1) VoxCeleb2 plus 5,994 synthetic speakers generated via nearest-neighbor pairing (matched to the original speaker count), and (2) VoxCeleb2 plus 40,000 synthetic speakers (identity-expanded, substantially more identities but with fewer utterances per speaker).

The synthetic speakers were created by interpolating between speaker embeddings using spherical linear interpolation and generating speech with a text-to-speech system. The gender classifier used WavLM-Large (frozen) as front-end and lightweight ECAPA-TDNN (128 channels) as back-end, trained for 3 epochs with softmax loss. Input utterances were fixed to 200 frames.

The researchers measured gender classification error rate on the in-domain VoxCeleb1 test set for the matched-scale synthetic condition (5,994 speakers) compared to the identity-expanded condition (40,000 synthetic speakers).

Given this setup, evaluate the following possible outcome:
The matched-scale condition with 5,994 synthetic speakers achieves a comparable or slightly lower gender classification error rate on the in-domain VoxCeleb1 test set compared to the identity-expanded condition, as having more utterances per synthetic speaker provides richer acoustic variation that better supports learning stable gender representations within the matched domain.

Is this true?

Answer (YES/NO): YES